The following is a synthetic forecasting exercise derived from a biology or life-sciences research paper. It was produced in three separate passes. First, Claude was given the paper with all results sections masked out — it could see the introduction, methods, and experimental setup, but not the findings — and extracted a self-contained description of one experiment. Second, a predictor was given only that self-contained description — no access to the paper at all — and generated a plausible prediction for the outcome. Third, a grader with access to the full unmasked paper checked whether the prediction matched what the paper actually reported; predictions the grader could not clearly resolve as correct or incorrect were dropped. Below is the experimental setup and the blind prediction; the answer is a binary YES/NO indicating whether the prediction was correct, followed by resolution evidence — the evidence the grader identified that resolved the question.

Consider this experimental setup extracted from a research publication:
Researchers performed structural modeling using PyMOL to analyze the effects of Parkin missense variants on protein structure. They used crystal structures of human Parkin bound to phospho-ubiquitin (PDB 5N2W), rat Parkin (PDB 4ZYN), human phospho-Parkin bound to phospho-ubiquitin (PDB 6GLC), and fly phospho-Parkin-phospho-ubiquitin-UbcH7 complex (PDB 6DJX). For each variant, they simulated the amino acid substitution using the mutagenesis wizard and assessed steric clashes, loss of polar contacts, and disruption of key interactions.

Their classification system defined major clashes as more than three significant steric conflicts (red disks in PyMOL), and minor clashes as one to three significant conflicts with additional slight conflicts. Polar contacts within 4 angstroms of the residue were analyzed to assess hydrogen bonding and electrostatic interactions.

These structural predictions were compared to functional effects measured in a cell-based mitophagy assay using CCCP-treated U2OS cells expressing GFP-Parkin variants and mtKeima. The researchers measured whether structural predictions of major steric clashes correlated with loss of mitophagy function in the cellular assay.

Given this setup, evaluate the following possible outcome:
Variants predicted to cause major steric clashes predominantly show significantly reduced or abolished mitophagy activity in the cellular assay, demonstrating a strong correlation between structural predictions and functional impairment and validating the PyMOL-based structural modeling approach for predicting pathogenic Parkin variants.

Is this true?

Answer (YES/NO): YES